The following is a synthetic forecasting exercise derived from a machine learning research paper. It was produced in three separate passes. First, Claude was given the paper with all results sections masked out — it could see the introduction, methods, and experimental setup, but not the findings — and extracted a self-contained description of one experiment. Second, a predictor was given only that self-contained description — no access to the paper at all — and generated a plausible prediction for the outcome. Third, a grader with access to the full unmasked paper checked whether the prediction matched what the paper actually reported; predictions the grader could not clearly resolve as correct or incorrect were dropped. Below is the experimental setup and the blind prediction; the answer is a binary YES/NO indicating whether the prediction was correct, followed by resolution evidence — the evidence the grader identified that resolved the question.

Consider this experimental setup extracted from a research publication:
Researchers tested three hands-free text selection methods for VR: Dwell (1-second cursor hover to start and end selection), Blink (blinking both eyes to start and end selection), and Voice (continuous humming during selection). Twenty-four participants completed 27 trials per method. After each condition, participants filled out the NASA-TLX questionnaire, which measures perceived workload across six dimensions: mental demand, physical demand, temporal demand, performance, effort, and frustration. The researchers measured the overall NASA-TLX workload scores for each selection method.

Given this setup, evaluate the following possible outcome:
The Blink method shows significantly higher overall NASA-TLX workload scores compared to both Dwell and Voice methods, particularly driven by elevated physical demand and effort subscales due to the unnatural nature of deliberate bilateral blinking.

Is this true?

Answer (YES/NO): NO